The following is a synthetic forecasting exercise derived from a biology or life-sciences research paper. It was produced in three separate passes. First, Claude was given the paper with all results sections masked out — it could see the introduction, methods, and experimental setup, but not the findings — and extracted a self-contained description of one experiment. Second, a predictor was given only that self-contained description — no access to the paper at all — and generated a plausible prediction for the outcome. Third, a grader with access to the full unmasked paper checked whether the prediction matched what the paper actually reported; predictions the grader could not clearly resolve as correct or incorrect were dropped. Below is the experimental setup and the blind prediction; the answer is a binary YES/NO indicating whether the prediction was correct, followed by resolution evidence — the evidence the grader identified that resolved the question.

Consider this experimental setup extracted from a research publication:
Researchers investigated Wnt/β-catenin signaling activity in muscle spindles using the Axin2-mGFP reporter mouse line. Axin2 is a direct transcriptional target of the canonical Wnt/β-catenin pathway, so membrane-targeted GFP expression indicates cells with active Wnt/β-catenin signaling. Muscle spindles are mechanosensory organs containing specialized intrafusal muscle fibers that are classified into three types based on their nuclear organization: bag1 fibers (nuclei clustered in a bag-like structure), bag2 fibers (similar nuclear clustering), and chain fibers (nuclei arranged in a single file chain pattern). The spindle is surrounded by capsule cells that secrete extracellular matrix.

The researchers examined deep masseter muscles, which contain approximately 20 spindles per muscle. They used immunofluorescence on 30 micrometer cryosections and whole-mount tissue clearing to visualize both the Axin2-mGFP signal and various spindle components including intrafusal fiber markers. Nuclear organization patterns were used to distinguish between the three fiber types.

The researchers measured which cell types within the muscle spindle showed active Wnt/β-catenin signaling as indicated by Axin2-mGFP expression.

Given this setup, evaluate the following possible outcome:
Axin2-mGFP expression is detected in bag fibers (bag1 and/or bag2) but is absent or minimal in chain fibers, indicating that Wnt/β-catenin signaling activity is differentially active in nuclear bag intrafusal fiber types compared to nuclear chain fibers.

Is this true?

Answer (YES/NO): NO